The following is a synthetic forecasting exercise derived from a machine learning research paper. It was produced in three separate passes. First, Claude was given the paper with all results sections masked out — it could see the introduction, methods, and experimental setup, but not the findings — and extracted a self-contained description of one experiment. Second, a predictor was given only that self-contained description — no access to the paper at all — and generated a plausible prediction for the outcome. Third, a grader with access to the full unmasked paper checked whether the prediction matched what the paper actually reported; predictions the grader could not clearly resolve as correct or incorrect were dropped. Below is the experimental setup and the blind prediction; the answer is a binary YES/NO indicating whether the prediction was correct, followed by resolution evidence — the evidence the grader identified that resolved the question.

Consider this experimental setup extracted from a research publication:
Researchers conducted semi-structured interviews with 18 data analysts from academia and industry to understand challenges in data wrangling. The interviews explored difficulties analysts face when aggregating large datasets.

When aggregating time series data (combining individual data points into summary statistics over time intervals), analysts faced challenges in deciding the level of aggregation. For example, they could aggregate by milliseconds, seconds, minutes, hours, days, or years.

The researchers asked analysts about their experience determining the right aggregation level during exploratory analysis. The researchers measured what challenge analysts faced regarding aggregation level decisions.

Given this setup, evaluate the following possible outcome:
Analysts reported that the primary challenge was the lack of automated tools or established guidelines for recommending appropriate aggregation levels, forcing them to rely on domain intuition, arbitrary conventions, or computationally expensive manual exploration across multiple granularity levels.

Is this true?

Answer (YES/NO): NO